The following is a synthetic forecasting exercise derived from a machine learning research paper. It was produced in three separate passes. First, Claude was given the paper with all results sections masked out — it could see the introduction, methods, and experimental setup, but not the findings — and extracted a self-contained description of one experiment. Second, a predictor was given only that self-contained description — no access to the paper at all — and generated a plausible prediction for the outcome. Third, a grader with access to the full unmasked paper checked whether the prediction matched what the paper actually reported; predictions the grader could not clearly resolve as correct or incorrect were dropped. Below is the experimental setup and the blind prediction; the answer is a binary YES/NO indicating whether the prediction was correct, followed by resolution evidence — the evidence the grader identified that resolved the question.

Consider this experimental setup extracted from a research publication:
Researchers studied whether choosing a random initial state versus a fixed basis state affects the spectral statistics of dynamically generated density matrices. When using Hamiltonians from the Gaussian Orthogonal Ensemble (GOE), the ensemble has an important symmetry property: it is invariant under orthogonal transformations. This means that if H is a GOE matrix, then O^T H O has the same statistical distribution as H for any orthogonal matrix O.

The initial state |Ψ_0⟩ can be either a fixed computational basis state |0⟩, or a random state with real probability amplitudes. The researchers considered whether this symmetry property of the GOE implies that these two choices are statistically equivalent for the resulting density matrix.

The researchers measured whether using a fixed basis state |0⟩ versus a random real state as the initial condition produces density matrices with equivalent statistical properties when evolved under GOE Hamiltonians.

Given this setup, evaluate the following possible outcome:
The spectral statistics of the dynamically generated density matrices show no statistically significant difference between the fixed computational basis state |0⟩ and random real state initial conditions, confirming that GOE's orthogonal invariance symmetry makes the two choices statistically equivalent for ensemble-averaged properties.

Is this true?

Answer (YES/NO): YES